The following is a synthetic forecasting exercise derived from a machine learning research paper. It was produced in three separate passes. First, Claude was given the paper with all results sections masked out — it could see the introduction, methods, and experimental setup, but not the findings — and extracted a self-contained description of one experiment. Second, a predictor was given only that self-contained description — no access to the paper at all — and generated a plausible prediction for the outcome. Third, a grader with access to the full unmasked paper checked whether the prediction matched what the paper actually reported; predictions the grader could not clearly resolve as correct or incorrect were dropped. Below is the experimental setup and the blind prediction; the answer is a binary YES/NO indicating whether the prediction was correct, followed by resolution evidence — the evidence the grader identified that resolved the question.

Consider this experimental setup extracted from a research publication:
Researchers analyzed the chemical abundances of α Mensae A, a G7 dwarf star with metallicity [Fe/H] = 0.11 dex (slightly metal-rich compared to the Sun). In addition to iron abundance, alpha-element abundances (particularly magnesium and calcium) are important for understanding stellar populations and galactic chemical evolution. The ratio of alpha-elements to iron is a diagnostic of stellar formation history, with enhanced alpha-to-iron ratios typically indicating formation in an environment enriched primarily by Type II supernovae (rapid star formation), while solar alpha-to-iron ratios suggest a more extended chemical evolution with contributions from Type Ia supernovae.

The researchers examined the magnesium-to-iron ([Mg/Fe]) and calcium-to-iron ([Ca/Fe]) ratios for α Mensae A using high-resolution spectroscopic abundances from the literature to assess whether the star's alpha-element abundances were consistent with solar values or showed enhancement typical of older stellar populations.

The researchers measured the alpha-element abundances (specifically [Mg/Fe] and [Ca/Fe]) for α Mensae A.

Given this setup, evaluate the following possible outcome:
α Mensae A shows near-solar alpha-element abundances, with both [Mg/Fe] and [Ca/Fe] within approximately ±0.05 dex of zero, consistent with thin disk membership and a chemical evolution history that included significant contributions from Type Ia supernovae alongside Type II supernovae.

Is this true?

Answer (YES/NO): YES